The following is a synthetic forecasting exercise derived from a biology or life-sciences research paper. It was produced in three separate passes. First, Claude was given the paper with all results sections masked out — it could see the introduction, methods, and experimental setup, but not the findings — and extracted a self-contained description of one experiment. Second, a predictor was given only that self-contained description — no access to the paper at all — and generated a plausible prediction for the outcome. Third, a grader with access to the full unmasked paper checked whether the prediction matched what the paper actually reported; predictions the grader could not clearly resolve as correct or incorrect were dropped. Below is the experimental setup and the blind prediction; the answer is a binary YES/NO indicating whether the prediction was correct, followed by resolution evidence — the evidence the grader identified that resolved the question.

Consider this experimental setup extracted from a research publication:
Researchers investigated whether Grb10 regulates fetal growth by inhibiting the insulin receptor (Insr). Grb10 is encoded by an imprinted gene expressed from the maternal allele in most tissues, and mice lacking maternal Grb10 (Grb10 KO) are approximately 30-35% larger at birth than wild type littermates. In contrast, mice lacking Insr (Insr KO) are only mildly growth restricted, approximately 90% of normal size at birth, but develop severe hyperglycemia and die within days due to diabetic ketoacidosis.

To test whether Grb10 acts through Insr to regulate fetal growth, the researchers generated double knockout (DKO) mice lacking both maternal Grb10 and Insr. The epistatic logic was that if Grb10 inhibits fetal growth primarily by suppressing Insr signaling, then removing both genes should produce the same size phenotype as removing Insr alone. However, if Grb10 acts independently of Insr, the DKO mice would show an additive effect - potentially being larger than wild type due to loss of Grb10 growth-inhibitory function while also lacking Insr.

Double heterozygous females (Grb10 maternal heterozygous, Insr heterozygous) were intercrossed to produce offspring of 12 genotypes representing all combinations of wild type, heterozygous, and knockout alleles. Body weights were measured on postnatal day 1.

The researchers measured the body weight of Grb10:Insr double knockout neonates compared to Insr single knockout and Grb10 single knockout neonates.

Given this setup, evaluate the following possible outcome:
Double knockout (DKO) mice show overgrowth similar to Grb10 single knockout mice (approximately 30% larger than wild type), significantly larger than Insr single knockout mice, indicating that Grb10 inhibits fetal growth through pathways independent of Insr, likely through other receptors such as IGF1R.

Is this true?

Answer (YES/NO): YES